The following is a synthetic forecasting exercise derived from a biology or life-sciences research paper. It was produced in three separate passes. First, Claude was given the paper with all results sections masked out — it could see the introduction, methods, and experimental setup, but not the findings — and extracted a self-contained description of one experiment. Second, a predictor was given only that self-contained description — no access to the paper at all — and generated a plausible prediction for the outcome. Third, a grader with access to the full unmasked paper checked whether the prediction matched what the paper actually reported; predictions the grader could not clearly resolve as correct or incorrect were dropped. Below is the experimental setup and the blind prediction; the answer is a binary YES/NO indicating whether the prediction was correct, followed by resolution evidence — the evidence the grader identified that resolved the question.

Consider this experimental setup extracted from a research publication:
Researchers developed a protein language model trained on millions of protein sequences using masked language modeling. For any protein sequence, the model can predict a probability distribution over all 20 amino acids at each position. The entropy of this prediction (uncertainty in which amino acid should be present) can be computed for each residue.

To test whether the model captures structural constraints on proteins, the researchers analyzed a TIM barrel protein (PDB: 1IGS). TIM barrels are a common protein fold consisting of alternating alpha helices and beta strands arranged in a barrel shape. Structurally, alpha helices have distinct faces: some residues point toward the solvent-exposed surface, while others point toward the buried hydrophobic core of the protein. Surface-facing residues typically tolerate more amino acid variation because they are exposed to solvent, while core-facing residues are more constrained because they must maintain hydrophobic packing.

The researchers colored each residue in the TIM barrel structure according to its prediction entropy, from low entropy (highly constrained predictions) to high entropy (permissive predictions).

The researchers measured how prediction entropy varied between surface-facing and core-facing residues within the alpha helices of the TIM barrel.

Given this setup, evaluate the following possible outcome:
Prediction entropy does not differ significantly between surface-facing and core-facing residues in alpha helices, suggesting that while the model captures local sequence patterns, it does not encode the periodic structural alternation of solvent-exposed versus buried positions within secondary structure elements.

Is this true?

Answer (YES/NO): NO